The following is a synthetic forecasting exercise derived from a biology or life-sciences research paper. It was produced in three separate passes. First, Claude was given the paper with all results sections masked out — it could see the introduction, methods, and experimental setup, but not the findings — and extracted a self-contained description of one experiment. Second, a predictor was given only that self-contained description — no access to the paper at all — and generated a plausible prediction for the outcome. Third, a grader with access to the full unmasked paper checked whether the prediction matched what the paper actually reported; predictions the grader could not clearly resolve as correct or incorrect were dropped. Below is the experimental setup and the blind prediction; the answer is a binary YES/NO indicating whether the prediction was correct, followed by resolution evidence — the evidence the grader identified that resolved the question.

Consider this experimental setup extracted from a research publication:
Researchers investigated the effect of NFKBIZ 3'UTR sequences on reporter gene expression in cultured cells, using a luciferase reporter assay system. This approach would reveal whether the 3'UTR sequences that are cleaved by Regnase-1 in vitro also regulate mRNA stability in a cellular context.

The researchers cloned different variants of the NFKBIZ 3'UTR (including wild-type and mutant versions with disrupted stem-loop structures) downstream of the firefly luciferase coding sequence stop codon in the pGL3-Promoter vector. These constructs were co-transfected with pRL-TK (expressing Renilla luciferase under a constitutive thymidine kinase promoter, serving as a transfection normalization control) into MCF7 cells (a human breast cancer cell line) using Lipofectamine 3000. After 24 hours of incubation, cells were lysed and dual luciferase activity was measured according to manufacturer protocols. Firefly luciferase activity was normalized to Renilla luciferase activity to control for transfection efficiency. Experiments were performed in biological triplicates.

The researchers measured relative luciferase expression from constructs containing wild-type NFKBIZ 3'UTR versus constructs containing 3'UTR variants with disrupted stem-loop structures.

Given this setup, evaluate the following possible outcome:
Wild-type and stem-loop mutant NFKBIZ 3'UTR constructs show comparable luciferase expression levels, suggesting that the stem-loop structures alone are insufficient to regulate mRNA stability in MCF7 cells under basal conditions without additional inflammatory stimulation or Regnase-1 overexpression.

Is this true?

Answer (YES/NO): NO